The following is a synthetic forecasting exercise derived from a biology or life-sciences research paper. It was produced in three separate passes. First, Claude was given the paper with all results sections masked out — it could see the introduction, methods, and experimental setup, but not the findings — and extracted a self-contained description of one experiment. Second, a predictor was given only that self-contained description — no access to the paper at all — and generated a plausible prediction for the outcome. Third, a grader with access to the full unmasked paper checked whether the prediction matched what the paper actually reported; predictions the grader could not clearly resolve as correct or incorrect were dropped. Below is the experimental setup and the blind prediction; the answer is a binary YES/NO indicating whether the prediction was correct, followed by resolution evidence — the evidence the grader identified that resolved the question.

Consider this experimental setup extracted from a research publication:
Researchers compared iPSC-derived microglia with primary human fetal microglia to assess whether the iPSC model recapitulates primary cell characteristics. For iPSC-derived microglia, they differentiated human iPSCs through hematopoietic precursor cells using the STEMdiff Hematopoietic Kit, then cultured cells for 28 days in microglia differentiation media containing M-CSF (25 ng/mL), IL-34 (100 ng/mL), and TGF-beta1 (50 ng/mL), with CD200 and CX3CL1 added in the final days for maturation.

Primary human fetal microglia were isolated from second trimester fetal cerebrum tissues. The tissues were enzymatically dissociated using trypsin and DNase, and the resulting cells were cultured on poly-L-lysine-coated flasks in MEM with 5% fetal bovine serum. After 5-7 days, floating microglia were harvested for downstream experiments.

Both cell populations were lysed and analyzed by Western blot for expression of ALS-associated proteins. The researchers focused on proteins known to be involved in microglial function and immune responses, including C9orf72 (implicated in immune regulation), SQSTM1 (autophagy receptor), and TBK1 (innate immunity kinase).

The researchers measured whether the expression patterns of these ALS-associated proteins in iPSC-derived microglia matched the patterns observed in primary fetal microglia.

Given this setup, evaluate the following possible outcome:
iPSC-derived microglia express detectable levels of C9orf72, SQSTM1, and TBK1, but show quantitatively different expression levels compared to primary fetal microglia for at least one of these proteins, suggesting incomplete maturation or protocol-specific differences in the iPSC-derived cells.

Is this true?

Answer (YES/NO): YES